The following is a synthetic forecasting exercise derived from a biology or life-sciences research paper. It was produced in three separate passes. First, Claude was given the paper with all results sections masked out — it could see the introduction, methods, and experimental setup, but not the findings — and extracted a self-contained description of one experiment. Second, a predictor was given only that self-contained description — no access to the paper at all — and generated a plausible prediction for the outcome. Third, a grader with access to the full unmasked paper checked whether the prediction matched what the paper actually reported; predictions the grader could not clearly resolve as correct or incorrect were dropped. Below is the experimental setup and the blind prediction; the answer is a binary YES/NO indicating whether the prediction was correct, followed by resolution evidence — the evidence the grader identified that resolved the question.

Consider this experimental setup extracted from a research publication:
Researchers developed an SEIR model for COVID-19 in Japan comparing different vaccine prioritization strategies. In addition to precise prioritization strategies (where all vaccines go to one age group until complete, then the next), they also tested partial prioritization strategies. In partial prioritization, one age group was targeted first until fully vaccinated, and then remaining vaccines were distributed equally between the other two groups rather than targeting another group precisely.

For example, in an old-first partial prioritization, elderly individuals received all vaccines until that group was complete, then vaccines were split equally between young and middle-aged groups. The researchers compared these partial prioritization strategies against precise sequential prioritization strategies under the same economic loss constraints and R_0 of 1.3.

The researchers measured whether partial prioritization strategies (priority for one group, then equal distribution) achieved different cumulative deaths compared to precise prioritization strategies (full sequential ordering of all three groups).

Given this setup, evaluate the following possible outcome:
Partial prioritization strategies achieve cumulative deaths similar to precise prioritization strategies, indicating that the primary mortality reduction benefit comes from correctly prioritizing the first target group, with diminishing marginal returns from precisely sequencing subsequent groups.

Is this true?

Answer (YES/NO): NO